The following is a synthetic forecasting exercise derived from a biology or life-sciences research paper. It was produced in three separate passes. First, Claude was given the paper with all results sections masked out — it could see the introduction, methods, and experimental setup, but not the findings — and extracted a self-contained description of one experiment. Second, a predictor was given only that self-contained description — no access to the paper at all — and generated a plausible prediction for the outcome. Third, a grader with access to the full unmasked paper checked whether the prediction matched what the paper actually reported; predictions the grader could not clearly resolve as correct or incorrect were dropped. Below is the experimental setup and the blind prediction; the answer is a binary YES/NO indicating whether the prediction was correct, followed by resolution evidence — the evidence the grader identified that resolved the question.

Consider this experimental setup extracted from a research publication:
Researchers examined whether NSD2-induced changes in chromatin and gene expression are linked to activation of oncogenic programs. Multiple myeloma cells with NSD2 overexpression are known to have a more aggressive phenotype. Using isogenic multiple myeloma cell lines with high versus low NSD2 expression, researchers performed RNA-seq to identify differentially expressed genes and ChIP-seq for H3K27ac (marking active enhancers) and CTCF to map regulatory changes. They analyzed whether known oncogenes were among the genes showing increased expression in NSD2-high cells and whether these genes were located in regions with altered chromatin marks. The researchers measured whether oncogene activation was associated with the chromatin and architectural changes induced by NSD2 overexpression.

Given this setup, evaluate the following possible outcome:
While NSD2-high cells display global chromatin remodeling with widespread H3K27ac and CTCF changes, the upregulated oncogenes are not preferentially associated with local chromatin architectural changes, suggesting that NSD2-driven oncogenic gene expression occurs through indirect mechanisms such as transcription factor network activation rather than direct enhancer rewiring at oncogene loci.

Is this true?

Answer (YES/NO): NO